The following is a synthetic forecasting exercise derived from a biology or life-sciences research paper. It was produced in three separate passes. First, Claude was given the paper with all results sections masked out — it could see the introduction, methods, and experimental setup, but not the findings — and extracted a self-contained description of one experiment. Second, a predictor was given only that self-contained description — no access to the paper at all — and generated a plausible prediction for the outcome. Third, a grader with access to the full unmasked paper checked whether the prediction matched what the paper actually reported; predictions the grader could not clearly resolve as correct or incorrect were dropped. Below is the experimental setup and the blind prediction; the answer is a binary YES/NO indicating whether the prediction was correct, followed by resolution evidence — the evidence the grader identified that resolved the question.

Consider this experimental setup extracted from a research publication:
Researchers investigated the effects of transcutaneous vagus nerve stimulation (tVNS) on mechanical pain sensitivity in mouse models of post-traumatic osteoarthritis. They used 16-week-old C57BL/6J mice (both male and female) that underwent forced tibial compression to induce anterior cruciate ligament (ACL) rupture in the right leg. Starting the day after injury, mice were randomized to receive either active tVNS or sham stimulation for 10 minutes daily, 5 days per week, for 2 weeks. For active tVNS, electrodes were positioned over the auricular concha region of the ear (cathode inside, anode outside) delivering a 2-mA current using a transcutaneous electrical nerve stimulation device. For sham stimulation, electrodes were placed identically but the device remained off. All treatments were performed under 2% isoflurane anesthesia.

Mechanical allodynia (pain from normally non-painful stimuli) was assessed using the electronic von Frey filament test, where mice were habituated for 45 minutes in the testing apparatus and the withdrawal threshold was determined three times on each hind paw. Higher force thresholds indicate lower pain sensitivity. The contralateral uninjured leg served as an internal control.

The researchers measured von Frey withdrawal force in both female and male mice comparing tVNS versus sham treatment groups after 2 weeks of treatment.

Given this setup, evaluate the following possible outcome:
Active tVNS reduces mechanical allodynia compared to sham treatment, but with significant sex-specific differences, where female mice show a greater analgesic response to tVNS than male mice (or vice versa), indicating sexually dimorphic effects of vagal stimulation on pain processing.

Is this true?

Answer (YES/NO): YES